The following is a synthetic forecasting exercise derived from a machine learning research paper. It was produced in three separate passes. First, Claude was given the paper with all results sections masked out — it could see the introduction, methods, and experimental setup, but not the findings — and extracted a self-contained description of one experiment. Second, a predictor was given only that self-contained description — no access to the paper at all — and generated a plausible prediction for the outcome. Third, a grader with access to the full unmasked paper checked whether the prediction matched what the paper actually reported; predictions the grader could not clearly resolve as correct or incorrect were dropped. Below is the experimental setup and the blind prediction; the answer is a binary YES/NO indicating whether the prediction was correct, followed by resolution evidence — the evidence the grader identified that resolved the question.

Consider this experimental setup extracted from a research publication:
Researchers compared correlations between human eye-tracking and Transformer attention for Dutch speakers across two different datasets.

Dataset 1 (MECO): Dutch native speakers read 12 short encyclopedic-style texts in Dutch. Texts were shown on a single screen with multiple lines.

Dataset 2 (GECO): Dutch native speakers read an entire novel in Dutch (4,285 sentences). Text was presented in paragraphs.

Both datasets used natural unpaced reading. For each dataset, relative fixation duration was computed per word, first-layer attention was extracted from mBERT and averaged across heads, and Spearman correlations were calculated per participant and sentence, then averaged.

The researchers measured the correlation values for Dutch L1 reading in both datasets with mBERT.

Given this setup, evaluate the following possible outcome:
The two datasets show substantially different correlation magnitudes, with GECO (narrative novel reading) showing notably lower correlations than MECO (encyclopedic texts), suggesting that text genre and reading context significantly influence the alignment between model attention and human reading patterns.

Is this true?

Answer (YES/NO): NO